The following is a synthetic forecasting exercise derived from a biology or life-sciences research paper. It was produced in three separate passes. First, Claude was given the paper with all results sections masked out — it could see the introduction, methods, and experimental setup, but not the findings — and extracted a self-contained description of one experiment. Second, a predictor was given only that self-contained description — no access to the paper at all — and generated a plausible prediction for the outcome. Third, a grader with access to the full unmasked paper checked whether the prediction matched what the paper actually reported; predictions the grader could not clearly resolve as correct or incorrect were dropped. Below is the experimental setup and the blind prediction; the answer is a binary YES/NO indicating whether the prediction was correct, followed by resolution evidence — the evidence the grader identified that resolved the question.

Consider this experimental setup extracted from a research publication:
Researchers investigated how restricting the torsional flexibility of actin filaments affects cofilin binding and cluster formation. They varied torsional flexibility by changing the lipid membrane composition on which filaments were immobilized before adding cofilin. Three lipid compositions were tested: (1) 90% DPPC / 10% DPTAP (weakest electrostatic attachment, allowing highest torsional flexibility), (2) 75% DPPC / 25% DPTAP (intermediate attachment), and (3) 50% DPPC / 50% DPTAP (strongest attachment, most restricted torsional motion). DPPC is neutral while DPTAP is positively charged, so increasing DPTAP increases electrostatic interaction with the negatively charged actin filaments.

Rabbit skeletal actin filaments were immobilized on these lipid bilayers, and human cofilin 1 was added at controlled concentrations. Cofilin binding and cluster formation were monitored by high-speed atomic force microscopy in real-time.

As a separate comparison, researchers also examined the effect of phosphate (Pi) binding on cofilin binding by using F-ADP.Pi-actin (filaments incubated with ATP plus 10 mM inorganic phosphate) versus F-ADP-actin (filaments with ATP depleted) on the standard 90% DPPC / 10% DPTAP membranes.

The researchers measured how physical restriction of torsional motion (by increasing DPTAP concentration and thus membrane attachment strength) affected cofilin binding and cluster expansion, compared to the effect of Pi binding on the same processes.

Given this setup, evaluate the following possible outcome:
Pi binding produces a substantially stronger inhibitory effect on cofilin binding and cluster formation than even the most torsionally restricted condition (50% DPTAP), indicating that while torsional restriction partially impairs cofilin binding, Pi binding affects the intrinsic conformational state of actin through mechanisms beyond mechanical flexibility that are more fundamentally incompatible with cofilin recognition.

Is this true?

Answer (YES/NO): NO